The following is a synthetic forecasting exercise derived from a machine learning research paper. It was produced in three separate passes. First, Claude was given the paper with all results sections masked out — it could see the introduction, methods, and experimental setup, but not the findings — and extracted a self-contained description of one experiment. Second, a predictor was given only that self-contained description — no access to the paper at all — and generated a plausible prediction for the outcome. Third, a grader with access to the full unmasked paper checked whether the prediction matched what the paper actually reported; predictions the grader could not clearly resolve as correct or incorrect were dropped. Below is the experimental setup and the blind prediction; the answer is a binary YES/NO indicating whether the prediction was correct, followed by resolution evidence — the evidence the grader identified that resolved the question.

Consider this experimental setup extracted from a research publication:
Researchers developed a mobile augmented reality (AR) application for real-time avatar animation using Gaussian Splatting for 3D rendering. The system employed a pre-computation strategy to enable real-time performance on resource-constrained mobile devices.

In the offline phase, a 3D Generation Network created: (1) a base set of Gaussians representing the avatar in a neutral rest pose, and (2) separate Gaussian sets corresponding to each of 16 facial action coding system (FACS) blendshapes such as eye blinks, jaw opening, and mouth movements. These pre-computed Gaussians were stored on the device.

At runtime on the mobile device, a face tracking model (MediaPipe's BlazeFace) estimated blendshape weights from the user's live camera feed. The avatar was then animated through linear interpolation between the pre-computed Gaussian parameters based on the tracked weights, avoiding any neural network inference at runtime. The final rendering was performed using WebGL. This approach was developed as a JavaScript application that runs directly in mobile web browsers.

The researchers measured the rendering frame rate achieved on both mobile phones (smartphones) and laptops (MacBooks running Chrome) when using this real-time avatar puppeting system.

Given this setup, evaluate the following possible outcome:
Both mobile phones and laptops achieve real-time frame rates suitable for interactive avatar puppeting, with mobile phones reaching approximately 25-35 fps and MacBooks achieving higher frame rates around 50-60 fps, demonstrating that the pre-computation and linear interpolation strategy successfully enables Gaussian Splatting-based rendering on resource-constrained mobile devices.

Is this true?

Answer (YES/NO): NO